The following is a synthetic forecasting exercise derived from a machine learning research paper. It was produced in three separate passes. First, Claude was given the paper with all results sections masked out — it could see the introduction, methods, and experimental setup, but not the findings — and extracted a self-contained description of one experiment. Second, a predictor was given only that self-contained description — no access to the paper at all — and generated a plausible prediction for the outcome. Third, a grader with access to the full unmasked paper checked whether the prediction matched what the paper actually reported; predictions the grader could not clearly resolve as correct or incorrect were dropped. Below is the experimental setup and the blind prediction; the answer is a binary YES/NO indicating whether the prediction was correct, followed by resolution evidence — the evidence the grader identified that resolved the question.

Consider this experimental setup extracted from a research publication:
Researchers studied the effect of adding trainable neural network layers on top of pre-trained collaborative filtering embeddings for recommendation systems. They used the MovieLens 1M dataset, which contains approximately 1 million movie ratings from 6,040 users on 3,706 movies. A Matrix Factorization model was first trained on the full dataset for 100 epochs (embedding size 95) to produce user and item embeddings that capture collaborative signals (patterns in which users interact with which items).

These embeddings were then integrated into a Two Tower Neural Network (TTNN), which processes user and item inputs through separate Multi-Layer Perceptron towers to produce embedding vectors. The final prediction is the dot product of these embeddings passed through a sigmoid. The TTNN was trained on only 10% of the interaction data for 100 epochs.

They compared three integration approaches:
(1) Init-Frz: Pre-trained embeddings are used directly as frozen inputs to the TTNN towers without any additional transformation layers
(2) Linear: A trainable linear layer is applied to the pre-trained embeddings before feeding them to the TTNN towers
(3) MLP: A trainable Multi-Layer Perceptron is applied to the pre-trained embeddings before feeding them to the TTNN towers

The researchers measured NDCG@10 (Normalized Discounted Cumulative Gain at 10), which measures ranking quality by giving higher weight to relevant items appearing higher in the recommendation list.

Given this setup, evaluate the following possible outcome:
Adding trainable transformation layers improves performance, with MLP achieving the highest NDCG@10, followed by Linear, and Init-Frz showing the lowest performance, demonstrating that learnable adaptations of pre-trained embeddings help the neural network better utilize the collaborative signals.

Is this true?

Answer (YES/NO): NO